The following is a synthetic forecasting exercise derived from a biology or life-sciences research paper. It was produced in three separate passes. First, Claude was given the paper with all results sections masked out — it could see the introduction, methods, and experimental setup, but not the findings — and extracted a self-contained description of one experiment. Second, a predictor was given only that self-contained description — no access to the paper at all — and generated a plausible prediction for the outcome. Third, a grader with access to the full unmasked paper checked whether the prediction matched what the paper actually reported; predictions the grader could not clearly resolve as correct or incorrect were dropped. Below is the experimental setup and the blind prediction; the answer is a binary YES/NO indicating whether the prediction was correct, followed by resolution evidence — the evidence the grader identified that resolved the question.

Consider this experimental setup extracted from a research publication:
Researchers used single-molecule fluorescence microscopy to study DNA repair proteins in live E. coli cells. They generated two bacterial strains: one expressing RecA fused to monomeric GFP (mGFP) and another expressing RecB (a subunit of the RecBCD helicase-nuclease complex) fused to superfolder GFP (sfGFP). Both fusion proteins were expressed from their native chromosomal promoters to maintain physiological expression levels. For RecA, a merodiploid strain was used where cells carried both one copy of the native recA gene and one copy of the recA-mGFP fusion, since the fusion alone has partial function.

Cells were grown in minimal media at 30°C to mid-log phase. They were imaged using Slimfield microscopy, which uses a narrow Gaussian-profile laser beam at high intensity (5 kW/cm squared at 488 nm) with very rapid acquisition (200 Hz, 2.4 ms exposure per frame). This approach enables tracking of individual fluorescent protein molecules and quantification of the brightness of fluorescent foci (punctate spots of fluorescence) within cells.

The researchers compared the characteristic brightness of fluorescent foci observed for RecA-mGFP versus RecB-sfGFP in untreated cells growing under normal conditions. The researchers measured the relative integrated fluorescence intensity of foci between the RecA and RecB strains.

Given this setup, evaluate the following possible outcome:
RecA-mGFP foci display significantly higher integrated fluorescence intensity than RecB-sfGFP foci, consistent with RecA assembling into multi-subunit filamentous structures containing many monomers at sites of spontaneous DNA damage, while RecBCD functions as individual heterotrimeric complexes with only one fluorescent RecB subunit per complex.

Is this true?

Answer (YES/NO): NO